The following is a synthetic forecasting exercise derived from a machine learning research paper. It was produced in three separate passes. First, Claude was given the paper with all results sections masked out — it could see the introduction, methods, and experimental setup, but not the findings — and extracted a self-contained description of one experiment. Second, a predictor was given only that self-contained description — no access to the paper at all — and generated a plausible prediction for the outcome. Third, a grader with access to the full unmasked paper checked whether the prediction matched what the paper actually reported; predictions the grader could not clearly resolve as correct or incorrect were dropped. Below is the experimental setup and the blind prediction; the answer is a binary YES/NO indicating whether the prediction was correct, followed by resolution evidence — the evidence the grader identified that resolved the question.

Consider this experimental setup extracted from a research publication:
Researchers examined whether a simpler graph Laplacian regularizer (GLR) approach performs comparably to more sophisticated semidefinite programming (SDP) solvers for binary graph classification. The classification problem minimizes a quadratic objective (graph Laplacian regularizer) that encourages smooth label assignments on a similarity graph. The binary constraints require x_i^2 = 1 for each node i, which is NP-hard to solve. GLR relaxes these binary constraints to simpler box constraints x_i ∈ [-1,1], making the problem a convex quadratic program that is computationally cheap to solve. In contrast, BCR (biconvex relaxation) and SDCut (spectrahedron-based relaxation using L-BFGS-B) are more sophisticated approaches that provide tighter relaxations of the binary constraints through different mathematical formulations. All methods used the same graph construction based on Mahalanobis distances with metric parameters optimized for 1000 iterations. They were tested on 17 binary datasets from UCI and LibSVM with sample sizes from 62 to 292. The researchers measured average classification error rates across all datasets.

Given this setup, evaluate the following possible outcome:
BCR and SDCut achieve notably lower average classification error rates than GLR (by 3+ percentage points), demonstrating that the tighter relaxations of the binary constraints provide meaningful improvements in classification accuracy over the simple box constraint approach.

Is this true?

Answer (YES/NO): NO